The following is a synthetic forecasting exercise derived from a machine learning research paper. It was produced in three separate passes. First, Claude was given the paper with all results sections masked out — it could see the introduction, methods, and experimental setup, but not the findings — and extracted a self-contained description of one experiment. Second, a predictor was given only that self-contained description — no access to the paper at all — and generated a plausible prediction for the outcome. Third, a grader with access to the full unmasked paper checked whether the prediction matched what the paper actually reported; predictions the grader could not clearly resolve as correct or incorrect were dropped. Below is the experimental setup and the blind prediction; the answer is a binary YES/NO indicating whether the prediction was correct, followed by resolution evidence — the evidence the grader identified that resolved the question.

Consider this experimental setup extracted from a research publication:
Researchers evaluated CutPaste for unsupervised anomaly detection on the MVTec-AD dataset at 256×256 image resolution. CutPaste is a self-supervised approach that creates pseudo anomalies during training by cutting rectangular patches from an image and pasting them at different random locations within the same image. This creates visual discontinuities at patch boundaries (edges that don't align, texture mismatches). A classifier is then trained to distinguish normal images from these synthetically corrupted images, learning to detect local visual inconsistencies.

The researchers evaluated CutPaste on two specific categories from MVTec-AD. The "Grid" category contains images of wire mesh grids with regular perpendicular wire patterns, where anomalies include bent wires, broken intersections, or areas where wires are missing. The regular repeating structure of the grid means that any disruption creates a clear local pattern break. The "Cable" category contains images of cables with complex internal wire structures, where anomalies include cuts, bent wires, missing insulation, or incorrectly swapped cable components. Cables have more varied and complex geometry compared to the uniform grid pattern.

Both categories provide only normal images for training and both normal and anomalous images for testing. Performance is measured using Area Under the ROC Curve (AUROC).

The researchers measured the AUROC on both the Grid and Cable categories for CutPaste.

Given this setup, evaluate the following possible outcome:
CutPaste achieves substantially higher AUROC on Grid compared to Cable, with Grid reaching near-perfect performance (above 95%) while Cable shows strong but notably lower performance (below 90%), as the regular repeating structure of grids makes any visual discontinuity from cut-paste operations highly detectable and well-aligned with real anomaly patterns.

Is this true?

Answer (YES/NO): YES